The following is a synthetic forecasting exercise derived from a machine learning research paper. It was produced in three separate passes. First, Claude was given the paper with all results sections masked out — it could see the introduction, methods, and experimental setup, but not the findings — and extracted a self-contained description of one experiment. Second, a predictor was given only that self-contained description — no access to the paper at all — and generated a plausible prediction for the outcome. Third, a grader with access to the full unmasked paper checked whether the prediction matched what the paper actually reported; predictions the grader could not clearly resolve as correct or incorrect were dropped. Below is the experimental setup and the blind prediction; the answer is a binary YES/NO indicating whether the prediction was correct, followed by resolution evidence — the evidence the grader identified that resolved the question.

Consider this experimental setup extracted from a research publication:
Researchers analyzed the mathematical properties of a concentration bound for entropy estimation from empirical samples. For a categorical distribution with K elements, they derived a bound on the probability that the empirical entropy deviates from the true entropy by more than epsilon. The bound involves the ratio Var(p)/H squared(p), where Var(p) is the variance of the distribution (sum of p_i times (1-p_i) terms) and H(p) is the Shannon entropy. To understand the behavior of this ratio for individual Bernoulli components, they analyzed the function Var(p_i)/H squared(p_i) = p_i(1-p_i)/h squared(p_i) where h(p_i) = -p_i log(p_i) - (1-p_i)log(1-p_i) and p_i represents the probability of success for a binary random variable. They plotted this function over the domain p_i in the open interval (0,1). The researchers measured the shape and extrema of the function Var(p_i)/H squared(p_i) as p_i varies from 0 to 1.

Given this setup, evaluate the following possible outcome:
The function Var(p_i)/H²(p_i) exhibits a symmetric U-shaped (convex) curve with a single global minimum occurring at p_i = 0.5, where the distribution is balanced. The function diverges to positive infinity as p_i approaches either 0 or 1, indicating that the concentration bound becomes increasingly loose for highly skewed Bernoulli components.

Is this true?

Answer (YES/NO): YES